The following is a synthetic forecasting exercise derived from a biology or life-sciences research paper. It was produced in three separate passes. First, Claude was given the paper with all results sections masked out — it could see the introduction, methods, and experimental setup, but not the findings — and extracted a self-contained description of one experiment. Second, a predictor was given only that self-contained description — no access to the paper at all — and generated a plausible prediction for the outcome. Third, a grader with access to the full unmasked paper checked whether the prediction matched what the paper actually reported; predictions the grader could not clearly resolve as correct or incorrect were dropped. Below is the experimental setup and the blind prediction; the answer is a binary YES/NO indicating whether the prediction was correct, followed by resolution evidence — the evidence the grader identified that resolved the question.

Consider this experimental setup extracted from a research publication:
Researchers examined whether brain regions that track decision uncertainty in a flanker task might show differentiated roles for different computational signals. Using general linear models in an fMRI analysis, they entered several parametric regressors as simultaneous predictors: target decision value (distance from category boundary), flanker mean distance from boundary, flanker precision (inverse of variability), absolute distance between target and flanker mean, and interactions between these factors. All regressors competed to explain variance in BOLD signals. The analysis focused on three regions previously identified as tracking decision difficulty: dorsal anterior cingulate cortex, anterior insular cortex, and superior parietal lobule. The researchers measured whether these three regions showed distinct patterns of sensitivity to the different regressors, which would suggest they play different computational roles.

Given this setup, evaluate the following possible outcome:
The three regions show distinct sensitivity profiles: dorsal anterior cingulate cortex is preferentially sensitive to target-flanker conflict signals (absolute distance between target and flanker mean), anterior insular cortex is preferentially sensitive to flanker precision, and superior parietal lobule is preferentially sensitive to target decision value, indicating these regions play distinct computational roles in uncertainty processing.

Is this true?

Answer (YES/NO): NO